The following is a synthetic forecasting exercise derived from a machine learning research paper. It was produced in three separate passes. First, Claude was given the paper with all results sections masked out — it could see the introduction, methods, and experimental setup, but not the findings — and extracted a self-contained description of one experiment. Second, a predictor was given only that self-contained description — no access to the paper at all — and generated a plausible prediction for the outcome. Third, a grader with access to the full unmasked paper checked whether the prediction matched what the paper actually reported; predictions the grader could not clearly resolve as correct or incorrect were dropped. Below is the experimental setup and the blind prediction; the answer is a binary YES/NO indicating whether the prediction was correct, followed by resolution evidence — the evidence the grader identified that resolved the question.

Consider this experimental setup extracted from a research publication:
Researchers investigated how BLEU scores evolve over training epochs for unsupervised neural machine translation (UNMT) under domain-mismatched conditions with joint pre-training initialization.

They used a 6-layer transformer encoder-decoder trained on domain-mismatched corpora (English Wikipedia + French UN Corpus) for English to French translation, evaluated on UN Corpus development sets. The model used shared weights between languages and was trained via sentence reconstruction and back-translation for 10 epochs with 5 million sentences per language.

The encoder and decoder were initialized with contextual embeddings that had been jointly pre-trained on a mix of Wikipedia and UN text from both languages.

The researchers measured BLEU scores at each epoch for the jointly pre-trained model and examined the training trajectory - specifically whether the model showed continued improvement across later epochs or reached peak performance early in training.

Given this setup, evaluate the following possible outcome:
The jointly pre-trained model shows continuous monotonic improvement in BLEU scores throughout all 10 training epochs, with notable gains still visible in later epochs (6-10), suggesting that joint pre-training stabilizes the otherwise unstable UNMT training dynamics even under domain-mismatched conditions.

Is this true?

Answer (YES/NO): NO